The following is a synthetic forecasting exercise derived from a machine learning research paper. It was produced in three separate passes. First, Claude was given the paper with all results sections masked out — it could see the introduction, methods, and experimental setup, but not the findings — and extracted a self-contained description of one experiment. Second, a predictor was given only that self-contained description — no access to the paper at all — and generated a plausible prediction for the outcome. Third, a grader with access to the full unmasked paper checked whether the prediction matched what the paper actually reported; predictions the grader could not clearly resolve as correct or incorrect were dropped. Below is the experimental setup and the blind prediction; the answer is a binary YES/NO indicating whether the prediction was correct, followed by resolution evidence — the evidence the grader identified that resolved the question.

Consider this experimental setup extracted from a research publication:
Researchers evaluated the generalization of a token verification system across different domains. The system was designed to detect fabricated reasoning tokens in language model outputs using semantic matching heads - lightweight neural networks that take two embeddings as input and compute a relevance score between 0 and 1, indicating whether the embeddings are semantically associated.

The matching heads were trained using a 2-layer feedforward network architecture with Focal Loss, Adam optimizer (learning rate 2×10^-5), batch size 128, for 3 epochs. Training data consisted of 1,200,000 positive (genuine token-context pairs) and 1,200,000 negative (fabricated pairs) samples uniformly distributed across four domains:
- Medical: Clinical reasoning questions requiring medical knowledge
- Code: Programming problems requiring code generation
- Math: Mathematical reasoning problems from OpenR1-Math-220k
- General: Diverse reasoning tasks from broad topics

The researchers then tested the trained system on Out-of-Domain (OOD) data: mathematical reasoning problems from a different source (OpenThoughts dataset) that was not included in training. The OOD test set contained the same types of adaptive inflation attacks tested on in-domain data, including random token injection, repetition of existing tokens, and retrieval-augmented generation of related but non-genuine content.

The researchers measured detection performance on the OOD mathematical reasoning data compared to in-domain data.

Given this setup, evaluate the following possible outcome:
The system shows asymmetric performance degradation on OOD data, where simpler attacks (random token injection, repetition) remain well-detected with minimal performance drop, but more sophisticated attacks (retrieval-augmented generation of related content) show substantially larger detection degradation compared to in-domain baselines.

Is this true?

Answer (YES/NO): NO